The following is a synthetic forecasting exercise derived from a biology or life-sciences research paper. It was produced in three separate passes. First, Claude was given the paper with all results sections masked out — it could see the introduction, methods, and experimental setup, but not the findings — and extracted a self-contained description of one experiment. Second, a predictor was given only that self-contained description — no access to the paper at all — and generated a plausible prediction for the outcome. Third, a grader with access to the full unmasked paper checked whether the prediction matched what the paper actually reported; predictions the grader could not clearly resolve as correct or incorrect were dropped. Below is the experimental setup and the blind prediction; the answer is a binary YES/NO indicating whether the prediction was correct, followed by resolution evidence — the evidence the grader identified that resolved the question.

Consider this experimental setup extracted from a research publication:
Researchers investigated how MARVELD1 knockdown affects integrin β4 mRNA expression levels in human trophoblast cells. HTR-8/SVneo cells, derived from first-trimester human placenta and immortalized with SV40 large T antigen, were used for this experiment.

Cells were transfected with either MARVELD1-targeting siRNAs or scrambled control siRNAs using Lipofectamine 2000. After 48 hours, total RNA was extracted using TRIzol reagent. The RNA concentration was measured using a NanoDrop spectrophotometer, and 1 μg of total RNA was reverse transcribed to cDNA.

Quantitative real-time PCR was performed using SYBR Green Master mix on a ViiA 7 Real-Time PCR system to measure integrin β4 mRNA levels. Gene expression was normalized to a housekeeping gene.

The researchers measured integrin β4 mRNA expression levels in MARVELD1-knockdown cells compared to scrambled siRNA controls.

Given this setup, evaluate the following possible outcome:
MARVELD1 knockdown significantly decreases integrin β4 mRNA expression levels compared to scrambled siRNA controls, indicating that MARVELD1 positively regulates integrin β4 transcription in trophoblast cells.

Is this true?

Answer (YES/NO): YES